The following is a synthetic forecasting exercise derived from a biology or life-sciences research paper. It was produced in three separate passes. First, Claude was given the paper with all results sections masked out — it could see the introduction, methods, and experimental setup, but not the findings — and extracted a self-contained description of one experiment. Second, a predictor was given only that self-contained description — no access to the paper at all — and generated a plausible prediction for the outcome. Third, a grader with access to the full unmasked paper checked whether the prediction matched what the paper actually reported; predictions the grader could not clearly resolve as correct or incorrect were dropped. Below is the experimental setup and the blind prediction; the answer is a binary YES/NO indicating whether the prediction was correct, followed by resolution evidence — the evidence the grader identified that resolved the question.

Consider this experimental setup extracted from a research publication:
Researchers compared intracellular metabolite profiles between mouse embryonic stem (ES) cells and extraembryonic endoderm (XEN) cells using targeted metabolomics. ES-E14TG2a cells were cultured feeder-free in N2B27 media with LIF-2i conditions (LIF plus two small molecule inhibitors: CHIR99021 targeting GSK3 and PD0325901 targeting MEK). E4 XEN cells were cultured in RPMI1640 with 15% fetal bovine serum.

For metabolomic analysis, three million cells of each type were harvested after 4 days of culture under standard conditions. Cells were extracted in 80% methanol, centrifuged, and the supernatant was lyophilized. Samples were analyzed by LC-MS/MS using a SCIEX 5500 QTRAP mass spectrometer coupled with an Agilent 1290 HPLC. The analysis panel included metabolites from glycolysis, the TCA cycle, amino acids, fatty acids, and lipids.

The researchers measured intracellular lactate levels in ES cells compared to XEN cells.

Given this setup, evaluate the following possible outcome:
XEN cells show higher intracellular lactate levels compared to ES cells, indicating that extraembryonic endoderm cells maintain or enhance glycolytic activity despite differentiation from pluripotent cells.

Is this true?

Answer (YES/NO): YES